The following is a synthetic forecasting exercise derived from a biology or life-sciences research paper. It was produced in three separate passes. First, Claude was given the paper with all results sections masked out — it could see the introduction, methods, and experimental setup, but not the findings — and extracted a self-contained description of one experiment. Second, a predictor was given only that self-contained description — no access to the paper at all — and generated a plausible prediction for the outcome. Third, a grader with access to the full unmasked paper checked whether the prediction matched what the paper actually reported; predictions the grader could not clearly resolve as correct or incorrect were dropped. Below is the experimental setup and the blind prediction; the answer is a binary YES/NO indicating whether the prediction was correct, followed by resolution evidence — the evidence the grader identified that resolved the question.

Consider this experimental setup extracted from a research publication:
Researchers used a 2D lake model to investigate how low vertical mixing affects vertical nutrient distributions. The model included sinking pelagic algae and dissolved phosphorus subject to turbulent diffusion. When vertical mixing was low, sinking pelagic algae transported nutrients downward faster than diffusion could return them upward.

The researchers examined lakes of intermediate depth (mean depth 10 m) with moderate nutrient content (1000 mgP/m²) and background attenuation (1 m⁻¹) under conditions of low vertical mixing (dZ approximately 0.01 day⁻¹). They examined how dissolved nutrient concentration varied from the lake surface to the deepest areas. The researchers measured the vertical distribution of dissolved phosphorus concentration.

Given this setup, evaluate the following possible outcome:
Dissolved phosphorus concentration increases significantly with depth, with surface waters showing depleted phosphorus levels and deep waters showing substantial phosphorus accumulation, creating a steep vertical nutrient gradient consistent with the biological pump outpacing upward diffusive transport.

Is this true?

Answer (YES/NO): YES